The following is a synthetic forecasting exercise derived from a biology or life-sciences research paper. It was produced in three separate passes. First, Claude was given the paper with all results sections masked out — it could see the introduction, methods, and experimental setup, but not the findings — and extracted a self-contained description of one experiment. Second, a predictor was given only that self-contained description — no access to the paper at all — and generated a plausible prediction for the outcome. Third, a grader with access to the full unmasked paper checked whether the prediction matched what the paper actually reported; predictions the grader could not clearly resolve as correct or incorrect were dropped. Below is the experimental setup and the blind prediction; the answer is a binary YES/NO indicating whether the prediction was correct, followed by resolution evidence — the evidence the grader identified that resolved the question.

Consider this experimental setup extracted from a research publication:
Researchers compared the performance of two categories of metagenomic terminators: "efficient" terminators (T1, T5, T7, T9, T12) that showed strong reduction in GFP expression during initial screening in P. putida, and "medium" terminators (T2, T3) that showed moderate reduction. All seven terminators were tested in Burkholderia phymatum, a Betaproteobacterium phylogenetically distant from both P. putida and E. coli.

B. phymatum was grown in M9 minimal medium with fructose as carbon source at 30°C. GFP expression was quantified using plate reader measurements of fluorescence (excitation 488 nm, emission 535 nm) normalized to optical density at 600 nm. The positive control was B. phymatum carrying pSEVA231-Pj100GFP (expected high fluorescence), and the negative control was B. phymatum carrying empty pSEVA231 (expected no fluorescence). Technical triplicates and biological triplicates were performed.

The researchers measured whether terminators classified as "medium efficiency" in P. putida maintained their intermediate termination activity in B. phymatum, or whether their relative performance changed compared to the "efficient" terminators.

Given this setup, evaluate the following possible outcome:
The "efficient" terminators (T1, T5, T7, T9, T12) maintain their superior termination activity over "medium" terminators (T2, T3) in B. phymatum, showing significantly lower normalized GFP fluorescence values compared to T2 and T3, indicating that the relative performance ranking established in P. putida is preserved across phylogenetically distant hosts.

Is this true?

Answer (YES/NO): YES